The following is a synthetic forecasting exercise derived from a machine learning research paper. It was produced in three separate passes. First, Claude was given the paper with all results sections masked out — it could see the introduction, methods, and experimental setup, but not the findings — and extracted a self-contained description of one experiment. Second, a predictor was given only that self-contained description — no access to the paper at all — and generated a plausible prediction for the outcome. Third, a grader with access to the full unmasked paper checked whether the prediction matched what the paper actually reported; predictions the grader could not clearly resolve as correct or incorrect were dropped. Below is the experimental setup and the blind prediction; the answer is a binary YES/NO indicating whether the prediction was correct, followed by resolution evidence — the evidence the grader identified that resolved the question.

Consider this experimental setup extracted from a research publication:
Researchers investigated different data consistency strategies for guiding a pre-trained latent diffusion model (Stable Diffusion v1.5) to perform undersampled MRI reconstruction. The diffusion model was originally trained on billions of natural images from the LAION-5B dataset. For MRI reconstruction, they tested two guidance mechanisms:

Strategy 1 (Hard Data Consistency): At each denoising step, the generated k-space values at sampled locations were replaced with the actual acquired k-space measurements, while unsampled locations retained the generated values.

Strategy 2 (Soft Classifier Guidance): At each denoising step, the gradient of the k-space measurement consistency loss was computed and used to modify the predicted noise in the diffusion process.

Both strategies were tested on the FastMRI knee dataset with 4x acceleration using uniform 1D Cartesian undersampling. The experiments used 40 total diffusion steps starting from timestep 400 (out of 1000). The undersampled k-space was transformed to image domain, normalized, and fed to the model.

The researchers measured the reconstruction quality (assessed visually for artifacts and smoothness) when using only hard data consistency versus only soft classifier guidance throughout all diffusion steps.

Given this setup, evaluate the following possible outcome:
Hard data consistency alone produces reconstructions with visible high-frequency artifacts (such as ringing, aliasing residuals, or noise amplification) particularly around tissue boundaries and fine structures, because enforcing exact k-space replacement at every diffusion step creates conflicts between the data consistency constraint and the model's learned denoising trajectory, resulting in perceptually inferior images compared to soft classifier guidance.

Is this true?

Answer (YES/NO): NO